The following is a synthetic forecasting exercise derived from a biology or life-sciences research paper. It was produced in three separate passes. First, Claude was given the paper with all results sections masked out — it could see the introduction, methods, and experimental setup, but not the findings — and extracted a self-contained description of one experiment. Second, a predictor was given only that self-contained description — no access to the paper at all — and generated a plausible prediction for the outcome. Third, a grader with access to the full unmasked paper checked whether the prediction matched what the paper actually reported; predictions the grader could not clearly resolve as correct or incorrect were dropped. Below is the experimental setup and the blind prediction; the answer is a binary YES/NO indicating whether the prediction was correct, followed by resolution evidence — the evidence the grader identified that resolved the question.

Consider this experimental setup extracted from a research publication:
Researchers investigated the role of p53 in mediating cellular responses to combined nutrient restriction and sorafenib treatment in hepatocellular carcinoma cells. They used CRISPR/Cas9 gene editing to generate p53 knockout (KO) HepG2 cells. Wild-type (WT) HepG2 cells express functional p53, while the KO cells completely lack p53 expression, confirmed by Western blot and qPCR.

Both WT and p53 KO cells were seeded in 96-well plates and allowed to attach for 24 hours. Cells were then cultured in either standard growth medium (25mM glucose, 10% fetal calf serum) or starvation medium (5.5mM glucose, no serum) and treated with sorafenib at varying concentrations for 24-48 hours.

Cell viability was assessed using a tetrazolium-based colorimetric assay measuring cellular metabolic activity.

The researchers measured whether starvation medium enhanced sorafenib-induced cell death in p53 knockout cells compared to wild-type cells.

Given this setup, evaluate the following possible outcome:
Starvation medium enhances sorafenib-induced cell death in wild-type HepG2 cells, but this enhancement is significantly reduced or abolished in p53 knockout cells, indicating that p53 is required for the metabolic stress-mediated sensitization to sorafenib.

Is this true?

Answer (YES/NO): YES